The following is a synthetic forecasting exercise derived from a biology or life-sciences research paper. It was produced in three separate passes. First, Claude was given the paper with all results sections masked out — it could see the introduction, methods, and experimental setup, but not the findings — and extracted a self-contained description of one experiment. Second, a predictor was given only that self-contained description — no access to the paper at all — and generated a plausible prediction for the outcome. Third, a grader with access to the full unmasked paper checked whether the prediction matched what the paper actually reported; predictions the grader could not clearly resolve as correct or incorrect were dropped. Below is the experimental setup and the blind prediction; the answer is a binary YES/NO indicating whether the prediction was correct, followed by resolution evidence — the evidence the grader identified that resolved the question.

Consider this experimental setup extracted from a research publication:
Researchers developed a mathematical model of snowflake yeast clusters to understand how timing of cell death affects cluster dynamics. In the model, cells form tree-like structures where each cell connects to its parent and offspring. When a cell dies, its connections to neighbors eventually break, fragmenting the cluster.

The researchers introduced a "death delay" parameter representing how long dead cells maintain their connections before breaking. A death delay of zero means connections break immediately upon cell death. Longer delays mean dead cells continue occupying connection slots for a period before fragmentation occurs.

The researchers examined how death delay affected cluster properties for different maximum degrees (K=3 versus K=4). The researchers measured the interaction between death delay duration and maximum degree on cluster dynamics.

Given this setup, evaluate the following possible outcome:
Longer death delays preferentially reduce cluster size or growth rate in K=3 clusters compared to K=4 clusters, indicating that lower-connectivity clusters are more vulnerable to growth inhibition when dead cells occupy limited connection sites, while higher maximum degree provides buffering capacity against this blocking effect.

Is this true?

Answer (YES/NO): NO